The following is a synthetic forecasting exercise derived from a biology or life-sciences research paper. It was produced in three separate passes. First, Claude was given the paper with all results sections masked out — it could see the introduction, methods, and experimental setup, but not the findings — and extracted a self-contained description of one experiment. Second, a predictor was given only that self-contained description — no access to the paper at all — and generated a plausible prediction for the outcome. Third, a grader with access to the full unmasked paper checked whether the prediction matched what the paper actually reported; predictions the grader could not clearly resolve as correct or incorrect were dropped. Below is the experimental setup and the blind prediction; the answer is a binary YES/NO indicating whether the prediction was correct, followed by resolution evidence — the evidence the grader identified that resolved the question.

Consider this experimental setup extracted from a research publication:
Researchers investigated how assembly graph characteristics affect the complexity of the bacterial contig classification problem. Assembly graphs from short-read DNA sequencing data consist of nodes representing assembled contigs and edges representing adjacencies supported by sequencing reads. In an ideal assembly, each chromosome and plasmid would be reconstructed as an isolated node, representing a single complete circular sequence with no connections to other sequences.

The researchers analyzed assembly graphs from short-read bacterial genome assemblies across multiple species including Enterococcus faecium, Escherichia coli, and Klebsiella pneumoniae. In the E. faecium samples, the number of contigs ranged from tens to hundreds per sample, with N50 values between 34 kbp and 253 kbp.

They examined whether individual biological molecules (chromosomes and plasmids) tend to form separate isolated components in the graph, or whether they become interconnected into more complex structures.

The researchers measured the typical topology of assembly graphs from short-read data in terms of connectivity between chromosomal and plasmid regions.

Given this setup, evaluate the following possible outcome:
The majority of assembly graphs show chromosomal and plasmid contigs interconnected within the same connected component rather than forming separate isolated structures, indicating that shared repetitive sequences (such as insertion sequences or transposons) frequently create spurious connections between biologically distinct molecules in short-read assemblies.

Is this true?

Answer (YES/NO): YES